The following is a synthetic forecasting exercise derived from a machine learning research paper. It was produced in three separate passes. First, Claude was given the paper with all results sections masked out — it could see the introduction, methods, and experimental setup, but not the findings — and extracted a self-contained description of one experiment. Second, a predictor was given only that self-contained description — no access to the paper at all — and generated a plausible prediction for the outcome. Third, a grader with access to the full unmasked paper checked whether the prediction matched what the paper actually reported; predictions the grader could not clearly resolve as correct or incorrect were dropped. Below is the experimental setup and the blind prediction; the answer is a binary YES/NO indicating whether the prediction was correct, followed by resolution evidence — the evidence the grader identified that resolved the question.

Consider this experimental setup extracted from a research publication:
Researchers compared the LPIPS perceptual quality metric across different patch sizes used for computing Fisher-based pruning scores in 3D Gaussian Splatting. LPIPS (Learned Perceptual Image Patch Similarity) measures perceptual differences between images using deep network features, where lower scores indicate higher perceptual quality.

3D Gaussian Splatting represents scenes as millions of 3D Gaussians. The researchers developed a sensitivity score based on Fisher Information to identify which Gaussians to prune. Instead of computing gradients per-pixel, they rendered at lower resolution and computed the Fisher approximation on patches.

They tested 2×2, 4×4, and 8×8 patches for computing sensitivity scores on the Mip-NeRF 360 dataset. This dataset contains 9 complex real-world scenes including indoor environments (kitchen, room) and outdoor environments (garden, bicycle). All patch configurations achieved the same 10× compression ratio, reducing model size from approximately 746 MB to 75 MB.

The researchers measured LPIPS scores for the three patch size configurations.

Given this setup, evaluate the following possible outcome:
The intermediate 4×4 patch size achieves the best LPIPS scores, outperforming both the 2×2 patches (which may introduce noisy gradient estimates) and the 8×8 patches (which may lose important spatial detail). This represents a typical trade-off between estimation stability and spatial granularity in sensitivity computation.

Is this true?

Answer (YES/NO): YES